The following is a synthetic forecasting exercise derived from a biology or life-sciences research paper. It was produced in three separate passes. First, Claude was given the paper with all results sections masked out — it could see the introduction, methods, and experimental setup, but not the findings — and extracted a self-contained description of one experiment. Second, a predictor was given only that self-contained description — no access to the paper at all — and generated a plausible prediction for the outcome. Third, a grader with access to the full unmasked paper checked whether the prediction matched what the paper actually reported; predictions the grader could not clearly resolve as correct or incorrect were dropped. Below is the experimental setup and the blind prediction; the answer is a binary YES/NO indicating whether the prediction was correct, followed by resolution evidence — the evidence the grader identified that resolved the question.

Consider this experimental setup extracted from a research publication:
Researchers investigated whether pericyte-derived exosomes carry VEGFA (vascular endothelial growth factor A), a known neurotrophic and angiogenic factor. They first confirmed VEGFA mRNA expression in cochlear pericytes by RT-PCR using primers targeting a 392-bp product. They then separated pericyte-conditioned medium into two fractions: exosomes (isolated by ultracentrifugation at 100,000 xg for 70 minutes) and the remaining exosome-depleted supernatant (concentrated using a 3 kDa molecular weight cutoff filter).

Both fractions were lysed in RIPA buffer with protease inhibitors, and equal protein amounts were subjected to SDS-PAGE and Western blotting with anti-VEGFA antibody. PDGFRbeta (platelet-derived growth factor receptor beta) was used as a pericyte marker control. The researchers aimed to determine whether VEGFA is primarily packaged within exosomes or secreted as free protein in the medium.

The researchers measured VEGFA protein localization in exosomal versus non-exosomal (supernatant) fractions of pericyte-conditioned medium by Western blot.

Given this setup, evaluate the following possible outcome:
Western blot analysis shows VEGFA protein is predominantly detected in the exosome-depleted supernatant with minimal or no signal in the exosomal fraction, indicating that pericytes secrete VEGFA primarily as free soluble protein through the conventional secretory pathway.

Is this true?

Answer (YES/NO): NO